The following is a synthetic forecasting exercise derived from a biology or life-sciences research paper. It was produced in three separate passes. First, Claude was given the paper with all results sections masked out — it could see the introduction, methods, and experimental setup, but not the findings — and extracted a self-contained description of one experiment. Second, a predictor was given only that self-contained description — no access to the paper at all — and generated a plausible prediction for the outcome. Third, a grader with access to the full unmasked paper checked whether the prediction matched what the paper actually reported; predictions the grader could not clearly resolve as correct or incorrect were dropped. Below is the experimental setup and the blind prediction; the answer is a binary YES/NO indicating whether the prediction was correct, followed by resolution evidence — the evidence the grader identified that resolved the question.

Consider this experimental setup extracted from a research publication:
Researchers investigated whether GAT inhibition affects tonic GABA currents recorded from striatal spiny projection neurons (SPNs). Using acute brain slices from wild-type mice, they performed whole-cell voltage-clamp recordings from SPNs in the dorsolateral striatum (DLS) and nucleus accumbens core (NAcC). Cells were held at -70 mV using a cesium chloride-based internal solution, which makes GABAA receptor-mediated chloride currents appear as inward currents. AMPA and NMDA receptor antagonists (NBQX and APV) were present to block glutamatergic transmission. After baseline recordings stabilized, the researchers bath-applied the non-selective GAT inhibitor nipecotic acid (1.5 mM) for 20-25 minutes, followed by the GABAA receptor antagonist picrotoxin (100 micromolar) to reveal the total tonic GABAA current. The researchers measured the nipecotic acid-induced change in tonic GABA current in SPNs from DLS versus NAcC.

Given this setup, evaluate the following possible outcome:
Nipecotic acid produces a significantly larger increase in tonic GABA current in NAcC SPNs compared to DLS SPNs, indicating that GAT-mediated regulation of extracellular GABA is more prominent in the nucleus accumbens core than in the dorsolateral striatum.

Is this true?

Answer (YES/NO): NO